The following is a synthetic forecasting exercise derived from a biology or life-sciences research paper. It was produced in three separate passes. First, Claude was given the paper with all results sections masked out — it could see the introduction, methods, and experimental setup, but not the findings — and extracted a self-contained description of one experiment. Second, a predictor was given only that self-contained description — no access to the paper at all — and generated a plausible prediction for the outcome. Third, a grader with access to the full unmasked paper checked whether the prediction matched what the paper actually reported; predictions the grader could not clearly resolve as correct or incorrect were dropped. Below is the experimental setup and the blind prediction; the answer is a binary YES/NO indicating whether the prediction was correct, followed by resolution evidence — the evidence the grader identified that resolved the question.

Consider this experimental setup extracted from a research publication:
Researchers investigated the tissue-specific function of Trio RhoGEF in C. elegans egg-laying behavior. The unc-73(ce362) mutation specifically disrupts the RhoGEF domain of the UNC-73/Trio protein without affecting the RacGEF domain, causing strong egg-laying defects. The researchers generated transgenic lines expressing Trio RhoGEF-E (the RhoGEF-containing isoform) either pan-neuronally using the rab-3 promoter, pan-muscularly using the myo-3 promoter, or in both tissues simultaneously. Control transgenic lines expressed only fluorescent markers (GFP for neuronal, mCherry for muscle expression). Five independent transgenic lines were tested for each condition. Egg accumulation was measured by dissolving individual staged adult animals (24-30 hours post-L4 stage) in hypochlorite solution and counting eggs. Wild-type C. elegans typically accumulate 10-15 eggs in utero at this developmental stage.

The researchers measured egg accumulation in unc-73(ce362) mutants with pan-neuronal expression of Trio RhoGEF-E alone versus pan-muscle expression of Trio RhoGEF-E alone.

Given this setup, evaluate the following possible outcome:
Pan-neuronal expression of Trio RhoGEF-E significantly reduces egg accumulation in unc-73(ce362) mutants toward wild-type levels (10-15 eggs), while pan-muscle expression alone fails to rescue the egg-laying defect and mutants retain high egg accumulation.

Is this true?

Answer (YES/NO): NO